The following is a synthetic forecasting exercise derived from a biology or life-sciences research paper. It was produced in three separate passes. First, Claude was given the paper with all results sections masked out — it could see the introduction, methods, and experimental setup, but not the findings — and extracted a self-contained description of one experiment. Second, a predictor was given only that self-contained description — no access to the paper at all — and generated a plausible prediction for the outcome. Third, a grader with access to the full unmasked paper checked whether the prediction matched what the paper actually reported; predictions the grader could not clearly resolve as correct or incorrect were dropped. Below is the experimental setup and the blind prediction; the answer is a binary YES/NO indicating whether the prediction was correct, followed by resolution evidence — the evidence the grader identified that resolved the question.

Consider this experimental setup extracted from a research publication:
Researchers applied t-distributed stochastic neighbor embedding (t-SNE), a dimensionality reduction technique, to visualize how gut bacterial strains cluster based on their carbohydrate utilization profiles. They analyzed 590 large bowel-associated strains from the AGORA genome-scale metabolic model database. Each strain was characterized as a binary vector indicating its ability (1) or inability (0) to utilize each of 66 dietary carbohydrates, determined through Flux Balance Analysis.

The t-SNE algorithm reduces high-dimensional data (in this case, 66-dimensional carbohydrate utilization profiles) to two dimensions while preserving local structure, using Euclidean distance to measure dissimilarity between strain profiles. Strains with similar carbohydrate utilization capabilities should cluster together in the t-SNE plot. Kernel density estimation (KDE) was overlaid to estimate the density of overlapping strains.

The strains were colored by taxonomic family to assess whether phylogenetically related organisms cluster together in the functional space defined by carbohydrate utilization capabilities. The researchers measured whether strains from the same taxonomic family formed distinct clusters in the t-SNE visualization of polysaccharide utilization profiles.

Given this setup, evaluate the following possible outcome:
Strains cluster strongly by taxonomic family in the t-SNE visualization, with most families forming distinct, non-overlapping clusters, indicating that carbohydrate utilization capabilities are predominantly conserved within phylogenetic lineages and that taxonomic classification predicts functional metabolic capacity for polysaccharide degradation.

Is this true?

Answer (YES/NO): NO